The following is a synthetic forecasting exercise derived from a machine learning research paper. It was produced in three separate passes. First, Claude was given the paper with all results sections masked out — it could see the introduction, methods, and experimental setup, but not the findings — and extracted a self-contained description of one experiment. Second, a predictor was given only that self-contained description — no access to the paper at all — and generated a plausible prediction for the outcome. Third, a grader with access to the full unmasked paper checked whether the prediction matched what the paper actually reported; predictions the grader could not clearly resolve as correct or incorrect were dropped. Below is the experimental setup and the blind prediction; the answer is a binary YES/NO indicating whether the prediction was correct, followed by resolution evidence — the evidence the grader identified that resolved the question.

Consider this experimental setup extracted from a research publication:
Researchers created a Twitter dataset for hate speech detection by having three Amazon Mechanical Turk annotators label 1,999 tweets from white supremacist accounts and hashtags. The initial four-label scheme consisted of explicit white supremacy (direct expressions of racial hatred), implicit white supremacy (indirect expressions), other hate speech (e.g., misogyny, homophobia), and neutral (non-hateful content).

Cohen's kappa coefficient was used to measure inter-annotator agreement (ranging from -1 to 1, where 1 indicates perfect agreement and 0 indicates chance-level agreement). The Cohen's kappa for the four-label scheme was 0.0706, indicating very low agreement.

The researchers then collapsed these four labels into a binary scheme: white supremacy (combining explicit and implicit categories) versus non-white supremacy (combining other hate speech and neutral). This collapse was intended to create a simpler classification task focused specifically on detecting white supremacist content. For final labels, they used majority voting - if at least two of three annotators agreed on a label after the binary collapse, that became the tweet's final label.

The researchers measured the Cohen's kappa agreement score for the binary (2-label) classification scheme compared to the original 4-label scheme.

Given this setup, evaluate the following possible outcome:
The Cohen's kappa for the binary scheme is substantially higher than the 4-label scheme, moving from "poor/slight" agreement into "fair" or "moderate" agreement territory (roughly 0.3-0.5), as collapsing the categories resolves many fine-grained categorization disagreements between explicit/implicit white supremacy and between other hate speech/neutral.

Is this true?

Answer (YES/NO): NO